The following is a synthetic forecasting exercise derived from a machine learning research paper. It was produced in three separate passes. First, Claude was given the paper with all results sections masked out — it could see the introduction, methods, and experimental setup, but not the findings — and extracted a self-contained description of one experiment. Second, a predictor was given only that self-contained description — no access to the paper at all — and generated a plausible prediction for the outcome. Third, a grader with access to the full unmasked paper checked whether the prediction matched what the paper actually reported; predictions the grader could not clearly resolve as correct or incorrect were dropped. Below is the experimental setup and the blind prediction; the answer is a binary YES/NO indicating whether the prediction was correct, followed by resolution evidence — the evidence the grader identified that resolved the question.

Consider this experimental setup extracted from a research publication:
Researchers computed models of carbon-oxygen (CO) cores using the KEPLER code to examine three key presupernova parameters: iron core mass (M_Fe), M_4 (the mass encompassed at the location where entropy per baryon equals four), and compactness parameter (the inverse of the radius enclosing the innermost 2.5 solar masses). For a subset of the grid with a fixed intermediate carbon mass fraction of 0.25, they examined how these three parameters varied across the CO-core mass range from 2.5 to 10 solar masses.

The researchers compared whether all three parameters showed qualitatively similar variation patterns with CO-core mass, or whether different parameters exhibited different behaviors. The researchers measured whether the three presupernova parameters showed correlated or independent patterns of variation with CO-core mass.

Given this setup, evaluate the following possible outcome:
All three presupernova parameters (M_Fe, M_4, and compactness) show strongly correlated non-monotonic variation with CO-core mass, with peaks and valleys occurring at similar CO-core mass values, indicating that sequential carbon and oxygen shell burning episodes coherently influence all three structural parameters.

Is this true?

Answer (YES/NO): YES